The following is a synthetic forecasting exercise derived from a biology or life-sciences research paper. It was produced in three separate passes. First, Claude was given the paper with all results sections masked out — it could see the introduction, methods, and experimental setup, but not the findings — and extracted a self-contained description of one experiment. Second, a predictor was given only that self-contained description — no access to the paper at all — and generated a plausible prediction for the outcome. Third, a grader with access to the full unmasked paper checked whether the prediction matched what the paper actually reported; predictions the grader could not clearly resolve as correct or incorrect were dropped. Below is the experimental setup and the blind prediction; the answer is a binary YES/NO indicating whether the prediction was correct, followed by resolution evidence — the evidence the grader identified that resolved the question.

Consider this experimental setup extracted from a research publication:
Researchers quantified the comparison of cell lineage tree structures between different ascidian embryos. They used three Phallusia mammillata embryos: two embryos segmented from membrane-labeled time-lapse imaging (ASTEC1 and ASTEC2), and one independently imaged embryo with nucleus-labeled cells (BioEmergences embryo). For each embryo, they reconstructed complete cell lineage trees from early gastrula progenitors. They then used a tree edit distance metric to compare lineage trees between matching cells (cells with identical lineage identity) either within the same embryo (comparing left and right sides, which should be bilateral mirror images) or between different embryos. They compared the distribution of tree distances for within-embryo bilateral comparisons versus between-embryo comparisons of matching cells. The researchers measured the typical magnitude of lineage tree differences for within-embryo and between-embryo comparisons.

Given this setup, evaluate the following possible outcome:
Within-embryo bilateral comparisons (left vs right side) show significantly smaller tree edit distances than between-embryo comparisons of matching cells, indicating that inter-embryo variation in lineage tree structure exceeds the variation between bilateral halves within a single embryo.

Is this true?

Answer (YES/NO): NO